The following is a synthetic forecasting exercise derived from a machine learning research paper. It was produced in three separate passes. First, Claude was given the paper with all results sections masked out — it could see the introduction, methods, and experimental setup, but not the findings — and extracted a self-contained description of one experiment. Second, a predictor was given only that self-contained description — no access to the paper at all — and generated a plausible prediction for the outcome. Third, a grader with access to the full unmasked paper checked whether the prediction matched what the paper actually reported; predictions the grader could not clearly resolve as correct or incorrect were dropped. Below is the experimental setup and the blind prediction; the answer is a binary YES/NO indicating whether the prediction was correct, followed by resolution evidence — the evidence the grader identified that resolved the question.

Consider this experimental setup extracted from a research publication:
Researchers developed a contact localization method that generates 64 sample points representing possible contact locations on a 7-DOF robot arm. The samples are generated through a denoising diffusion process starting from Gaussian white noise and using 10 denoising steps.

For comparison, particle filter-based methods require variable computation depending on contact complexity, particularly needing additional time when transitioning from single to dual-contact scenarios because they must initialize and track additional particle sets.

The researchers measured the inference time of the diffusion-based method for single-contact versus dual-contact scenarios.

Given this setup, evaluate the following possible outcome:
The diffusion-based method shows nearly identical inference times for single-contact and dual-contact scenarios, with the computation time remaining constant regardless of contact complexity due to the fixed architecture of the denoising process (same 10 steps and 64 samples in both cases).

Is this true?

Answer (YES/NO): YES